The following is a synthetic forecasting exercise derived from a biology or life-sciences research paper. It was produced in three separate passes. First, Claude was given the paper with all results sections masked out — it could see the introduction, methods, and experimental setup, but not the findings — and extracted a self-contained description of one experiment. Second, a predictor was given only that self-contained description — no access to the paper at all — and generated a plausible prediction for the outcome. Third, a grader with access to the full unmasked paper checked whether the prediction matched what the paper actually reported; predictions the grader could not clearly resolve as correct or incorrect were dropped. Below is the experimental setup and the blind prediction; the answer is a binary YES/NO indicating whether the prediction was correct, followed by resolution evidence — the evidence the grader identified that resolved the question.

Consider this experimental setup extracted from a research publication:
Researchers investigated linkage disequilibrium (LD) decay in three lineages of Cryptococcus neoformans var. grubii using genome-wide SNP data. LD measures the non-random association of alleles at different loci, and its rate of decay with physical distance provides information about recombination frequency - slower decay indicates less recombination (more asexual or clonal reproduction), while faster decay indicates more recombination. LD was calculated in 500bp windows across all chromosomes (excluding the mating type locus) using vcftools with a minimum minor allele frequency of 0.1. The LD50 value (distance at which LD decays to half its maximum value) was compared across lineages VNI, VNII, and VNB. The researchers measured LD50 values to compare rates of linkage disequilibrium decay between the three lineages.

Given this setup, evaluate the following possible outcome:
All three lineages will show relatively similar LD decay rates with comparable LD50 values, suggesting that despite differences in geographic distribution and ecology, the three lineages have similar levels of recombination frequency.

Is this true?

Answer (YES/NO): NO